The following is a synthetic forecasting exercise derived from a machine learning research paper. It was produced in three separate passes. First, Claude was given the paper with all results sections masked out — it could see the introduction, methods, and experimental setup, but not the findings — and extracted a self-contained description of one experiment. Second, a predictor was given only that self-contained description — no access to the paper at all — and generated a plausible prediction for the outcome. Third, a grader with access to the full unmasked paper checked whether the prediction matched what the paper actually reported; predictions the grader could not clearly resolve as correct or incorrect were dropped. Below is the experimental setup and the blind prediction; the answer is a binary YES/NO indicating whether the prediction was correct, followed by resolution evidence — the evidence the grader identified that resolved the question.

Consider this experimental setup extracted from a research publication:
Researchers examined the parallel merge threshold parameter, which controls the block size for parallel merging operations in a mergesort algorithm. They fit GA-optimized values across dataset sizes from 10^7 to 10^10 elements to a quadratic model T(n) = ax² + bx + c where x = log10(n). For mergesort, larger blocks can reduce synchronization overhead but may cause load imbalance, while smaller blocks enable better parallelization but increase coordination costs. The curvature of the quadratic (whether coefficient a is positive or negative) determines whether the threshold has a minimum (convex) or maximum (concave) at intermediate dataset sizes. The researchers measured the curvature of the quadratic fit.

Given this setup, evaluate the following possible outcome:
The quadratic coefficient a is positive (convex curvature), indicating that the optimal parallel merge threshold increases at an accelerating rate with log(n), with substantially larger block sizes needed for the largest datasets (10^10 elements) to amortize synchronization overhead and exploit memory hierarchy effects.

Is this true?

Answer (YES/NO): NO